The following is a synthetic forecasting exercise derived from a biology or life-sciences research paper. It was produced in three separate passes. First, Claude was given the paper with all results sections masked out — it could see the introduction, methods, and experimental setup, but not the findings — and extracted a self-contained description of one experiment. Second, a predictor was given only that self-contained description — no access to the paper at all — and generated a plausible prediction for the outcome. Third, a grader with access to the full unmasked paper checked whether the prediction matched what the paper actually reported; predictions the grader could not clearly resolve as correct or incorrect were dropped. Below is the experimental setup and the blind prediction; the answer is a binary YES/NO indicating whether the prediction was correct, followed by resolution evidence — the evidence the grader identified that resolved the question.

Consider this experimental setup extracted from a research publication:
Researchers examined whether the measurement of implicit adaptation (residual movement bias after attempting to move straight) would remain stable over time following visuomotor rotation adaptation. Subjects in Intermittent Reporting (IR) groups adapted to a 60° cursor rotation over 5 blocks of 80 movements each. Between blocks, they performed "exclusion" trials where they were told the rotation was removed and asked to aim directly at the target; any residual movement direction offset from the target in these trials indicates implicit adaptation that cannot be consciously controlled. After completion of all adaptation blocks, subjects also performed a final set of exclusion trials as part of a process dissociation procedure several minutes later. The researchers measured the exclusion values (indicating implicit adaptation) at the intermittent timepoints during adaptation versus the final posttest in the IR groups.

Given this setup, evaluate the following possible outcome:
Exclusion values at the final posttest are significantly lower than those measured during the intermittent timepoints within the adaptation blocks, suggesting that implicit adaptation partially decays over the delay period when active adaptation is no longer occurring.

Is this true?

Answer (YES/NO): YES